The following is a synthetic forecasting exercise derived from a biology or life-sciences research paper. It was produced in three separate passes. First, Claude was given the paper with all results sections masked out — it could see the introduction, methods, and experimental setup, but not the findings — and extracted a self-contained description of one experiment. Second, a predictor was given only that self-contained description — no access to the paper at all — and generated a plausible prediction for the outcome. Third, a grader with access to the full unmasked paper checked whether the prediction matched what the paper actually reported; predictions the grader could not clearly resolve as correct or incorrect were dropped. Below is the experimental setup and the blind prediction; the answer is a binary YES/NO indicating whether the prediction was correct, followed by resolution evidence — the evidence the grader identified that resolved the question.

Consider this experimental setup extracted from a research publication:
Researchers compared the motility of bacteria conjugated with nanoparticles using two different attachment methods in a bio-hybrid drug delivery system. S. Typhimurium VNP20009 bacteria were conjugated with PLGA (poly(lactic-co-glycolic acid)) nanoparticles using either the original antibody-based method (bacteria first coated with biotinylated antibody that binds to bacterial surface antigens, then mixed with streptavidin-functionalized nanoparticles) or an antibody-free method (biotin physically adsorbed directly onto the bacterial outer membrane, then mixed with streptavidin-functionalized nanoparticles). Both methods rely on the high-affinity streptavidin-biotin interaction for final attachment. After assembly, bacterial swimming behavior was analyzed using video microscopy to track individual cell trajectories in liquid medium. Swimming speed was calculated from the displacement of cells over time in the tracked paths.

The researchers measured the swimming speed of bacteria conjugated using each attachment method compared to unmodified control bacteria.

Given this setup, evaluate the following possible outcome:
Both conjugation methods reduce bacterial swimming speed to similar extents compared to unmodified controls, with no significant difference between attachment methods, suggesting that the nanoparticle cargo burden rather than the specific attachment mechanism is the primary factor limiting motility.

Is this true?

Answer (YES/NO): NO